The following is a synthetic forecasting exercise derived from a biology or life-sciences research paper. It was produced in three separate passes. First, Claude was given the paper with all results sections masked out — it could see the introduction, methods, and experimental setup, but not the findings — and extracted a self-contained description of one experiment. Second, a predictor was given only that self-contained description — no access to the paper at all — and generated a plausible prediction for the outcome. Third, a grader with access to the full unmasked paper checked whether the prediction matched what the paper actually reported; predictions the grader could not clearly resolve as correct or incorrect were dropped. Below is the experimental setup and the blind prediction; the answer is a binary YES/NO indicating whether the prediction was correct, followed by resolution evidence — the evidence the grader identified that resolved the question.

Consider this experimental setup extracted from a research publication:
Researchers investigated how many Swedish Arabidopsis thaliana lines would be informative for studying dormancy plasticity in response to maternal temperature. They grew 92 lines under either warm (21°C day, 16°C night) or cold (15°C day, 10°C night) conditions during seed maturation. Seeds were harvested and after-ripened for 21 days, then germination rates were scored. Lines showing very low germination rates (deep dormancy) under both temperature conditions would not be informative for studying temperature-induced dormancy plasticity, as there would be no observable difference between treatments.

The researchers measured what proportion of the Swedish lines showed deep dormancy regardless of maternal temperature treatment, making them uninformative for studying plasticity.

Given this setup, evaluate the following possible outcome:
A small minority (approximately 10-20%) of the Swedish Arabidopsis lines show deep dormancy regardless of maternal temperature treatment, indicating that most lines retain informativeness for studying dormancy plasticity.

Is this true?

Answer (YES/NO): NO